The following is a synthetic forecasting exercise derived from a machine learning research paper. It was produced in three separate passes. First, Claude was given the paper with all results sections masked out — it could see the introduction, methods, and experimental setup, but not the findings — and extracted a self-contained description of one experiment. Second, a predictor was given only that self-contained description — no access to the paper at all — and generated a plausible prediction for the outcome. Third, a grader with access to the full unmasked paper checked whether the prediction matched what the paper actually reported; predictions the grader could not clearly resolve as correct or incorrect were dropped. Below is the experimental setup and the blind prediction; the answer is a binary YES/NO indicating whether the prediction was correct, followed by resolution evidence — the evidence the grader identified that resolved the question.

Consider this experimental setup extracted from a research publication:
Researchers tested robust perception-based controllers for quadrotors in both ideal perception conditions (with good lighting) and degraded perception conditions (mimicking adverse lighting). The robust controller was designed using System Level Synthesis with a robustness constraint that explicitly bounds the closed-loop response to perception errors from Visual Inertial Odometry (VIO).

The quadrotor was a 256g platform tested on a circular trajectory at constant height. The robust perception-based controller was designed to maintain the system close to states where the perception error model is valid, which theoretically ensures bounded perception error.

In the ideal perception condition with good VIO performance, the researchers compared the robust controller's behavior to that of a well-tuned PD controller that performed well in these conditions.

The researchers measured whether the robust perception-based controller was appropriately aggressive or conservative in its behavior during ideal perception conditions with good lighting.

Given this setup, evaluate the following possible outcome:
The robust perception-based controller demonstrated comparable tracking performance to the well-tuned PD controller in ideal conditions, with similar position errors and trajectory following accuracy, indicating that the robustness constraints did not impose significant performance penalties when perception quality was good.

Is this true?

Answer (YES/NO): NO